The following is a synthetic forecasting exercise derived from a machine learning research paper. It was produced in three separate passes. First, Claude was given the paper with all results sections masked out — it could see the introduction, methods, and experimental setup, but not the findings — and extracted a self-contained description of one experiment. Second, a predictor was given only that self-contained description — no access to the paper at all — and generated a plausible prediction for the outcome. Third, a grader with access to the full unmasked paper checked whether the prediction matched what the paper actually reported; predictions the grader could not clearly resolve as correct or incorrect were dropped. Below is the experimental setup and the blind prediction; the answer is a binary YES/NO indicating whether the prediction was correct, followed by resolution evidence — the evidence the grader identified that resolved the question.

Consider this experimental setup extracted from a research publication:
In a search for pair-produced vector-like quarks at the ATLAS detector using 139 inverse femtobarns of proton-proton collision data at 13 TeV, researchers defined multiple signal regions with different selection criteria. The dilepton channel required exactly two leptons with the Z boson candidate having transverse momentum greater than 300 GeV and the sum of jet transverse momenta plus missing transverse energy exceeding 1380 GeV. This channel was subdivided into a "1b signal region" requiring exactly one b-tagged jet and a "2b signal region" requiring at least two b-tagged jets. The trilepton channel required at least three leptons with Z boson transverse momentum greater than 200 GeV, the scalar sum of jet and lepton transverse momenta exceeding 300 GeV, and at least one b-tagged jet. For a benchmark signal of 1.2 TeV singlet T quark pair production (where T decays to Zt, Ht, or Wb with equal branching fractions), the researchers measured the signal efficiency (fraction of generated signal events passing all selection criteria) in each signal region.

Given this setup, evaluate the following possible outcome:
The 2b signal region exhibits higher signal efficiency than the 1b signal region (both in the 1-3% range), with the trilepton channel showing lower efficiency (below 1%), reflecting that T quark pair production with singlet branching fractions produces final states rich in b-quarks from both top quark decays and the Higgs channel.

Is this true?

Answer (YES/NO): NO